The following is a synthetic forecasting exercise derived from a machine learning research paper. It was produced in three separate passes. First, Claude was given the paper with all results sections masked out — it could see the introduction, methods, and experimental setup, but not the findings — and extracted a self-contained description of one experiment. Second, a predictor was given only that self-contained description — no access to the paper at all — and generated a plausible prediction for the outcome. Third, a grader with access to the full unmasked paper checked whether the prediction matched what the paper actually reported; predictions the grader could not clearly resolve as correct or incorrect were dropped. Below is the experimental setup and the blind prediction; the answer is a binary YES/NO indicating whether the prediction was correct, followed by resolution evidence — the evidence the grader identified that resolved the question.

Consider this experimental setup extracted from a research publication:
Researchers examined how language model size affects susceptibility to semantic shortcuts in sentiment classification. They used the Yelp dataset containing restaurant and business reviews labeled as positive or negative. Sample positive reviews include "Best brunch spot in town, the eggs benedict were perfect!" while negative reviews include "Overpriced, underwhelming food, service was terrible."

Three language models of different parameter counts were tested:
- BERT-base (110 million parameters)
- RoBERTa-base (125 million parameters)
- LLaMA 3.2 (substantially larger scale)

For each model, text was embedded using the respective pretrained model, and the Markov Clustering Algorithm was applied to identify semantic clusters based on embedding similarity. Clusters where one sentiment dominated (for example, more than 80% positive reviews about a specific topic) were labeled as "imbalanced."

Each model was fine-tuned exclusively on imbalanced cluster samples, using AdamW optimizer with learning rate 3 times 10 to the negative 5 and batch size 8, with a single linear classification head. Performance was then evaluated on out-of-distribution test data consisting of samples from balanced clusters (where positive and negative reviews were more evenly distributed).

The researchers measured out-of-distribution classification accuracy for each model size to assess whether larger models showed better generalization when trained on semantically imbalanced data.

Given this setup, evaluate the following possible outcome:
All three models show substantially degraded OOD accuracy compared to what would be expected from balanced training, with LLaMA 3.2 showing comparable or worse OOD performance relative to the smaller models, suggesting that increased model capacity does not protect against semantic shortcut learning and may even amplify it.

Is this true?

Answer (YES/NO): NO